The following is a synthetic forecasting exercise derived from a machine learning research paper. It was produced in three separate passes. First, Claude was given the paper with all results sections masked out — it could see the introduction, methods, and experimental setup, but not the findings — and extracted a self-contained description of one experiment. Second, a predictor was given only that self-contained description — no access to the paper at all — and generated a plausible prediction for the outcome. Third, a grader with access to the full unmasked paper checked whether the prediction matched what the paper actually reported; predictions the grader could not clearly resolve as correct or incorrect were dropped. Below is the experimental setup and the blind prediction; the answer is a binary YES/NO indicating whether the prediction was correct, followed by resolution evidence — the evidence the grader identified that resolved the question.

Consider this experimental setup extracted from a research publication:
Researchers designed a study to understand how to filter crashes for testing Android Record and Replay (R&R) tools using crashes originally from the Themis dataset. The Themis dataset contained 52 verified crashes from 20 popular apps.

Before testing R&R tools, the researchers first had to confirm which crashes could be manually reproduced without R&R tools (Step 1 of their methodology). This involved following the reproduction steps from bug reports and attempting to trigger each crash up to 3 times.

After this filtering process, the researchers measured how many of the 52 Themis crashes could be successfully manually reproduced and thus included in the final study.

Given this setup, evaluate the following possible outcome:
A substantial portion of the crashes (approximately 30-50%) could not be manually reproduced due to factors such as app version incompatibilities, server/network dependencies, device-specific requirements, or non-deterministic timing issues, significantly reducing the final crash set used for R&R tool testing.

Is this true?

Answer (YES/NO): YES